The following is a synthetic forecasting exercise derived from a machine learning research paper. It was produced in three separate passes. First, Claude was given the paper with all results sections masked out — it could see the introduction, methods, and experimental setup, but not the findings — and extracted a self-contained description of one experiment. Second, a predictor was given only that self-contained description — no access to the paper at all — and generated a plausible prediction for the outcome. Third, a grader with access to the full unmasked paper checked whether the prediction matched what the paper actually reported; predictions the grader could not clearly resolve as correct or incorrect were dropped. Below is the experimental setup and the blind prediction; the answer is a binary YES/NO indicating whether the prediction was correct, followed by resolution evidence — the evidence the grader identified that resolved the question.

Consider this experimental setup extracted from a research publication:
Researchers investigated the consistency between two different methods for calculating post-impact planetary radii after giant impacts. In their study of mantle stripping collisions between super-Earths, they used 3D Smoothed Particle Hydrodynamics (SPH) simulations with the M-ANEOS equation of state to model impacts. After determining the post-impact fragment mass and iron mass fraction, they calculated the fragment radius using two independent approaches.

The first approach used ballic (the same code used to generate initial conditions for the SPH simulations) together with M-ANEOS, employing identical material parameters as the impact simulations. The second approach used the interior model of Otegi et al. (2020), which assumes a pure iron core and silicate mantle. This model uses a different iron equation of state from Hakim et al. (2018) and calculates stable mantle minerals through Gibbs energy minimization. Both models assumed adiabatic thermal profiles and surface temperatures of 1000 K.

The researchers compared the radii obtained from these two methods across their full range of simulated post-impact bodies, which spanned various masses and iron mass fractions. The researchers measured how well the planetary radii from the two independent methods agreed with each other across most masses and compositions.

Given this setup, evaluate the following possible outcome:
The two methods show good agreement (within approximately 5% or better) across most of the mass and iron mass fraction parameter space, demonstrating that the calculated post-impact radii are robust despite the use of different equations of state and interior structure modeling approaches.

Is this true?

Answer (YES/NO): YES